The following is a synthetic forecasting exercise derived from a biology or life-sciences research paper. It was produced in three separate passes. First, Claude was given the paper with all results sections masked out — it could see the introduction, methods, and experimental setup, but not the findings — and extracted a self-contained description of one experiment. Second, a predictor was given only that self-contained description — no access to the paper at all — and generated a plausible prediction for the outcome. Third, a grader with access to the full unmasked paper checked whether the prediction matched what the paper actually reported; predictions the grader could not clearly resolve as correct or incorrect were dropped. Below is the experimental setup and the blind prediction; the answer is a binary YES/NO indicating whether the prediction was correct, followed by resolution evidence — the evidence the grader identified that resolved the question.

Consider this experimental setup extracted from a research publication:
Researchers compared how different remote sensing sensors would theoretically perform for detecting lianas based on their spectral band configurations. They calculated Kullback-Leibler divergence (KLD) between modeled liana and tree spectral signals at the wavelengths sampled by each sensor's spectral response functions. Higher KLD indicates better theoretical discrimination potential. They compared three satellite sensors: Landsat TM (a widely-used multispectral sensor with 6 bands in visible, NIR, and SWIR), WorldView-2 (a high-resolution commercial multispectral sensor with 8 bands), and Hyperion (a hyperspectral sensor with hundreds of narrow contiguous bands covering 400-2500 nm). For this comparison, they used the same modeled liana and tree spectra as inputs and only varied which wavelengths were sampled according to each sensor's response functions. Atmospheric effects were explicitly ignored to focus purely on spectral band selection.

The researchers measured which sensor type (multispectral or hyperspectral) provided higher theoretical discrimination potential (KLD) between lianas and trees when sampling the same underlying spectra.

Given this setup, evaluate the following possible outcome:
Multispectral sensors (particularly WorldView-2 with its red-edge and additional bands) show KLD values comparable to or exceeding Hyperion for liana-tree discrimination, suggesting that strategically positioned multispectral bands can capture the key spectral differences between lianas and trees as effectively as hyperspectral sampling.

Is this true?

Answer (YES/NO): NO